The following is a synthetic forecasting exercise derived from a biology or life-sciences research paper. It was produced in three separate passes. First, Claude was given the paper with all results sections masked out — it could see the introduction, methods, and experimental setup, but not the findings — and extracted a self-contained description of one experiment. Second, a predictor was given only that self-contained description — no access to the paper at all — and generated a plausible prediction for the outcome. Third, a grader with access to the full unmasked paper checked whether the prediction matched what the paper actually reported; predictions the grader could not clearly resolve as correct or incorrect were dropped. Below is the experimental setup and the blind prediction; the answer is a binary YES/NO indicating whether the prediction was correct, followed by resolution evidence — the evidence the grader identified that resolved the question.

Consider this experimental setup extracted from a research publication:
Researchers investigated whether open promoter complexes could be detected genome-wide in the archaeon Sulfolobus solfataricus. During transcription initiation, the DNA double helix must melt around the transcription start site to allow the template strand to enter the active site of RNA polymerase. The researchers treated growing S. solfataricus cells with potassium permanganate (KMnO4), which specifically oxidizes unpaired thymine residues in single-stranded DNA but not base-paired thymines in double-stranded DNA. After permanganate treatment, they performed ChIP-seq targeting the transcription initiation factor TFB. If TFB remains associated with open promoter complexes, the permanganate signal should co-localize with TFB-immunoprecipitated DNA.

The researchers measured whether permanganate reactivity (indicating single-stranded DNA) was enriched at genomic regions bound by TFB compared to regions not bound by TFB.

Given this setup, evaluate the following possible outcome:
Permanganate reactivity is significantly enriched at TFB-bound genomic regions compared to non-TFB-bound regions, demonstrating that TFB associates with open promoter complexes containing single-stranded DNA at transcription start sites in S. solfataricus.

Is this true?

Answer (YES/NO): YES